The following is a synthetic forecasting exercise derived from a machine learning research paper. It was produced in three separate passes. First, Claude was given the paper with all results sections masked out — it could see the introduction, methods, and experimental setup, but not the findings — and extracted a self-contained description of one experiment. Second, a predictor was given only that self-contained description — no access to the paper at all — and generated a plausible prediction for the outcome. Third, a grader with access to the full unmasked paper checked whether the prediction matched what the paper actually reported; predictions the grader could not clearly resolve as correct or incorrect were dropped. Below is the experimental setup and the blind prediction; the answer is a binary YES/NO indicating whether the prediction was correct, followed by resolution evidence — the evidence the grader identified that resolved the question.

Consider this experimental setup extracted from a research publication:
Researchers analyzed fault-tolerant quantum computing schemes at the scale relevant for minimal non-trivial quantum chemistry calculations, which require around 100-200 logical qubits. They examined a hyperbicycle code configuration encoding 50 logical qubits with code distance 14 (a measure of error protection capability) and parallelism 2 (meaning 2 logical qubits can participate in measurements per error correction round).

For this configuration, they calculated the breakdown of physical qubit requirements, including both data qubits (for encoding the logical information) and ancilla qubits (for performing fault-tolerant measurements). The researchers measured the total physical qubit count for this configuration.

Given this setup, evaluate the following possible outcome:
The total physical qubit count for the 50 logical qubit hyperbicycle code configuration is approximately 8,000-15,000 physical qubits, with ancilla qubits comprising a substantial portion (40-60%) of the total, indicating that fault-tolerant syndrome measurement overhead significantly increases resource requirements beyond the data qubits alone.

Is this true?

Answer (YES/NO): NO